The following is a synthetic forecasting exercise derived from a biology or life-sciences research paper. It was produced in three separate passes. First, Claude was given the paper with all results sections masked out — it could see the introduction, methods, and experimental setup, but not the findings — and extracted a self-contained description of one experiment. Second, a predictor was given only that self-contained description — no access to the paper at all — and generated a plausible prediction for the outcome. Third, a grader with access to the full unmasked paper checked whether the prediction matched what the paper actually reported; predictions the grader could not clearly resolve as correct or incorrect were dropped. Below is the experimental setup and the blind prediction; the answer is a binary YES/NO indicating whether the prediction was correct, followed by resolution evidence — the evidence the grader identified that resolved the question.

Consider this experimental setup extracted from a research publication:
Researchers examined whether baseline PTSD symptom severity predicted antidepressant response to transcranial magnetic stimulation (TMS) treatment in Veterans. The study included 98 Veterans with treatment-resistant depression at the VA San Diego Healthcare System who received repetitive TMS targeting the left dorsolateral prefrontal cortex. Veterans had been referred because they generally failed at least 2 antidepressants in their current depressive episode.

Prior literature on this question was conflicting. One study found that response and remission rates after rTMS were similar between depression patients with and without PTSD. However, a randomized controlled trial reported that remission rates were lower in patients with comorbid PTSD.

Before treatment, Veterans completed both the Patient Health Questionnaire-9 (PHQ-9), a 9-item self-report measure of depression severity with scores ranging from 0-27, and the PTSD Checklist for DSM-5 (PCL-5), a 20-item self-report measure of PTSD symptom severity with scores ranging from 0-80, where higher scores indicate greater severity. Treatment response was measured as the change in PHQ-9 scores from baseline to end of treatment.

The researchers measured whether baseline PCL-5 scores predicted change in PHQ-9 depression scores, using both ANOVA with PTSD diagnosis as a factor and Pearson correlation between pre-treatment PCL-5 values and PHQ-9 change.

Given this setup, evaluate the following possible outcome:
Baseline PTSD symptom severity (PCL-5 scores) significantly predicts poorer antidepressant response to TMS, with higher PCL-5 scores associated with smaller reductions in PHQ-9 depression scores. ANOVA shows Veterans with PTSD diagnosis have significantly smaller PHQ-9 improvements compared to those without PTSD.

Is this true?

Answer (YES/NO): NO